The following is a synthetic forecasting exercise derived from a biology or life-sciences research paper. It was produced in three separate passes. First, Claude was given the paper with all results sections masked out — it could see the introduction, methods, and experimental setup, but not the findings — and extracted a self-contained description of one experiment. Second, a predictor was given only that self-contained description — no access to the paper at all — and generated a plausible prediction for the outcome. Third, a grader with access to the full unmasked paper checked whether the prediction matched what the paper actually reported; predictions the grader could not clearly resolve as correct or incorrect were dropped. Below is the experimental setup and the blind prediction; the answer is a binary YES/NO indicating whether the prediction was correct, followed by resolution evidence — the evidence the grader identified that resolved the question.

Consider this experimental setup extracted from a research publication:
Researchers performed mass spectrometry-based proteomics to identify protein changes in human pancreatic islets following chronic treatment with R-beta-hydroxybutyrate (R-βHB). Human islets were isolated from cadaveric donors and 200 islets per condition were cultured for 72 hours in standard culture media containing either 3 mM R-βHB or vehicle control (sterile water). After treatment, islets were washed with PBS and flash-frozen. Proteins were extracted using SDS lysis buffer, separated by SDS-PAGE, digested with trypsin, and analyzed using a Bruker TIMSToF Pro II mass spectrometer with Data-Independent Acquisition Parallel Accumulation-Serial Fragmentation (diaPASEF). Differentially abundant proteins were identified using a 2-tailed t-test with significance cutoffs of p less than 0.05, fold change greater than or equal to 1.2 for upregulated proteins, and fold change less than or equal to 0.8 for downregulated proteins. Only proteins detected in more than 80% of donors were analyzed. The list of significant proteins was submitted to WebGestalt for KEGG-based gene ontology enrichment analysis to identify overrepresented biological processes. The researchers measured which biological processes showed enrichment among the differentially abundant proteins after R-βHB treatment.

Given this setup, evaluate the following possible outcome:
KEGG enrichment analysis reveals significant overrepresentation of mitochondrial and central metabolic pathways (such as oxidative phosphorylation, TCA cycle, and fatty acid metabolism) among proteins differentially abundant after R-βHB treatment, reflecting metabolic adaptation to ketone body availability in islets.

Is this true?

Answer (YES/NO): NO